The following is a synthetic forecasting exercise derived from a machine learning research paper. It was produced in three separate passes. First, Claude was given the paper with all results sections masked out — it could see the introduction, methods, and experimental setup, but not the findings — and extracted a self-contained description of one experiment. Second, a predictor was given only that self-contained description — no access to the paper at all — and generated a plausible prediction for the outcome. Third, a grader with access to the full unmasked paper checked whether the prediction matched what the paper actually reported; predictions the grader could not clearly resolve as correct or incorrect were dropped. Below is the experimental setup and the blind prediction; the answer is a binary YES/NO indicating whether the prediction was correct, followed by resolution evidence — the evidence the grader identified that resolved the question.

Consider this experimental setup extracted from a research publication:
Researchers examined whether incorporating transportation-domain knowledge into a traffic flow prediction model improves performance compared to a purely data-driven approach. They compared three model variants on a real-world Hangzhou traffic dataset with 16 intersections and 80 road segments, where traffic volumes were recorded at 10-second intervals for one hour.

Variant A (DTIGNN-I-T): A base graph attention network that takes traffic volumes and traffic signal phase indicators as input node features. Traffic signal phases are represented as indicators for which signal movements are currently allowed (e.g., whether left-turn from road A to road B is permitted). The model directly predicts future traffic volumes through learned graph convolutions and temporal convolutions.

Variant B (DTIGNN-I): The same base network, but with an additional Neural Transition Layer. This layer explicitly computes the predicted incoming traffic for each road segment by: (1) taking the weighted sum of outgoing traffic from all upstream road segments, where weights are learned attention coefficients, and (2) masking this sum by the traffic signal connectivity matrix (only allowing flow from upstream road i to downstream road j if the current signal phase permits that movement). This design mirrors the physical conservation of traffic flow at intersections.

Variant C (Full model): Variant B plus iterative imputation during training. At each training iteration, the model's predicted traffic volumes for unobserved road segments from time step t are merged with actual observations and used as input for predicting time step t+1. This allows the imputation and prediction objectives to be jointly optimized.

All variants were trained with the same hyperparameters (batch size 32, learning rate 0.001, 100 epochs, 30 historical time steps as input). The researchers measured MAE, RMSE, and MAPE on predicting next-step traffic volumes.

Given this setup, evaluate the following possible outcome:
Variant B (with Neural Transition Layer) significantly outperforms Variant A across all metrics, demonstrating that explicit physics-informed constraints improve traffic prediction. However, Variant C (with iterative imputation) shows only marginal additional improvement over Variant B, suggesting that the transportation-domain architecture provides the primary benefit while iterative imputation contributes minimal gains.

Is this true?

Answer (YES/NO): NO